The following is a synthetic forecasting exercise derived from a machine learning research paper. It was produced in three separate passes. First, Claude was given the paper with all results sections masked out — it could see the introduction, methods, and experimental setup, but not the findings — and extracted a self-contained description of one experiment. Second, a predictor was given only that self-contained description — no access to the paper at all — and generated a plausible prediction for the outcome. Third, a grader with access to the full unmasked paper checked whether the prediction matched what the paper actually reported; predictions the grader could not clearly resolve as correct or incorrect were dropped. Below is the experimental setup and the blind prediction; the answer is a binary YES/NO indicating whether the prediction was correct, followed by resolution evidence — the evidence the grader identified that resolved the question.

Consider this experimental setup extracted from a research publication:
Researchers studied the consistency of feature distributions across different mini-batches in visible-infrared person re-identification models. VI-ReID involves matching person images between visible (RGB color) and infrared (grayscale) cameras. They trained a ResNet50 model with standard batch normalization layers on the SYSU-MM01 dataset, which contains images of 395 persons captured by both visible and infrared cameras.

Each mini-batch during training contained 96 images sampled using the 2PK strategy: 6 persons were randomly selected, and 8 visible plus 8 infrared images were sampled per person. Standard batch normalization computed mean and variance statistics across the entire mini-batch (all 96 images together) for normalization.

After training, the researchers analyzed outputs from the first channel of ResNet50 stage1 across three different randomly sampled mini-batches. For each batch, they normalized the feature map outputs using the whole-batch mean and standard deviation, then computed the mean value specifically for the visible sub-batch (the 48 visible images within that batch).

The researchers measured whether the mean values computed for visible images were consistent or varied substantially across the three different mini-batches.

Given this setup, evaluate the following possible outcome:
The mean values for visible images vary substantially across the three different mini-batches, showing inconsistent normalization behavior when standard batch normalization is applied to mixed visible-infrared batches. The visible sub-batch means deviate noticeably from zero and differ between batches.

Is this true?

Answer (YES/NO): YES